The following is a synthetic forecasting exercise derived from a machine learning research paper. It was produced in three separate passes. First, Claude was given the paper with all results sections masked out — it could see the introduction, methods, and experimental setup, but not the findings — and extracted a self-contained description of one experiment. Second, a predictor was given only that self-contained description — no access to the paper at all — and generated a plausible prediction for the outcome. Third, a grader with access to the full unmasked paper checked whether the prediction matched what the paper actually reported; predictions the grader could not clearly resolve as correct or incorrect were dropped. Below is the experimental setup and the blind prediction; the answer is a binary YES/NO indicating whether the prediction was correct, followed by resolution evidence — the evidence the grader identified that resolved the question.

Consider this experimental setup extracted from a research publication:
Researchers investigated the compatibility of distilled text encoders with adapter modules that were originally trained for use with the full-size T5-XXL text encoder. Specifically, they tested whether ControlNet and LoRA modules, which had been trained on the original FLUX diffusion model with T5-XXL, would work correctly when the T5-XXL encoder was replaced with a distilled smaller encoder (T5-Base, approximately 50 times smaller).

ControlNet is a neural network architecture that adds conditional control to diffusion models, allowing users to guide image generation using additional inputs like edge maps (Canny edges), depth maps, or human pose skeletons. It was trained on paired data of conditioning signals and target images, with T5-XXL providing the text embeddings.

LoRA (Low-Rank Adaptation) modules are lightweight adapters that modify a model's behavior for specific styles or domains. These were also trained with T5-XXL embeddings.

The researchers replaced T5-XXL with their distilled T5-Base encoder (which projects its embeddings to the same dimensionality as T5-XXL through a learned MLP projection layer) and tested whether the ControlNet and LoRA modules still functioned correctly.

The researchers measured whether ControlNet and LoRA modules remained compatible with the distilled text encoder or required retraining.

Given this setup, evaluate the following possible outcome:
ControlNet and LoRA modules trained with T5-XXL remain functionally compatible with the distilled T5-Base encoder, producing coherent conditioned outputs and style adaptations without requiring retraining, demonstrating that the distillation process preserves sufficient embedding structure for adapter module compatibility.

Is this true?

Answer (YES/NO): YES